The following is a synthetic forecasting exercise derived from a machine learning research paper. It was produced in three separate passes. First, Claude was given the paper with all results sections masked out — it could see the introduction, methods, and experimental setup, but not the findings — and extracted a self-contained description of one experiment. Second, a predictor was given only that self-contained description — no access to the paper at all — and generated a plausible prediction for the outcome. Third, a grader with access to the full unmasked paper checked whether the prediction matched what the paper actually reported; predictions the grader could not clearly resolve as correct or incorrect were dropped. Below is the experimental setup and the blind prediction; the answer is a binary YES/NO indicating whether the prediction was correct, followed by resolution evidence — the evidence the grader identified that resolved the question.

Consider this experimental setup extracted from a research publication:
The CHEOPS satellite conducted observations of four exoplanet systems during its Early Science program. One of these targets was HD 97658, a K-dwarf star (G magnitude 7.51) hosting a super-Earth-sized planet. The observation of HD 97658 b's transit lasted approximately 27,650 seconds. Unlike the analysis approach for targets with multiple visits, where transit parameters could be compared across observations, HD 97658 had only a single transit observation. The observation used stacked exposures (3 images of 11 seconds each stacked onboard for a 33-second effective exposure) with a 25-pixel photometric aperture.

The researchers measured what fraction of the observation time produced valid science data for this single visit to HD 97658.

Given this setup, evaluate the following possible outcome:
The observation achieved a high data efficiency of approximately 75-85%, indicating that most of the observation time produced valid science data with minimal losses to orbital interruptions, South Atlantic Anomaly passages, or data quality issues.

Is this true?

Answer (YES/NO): NO